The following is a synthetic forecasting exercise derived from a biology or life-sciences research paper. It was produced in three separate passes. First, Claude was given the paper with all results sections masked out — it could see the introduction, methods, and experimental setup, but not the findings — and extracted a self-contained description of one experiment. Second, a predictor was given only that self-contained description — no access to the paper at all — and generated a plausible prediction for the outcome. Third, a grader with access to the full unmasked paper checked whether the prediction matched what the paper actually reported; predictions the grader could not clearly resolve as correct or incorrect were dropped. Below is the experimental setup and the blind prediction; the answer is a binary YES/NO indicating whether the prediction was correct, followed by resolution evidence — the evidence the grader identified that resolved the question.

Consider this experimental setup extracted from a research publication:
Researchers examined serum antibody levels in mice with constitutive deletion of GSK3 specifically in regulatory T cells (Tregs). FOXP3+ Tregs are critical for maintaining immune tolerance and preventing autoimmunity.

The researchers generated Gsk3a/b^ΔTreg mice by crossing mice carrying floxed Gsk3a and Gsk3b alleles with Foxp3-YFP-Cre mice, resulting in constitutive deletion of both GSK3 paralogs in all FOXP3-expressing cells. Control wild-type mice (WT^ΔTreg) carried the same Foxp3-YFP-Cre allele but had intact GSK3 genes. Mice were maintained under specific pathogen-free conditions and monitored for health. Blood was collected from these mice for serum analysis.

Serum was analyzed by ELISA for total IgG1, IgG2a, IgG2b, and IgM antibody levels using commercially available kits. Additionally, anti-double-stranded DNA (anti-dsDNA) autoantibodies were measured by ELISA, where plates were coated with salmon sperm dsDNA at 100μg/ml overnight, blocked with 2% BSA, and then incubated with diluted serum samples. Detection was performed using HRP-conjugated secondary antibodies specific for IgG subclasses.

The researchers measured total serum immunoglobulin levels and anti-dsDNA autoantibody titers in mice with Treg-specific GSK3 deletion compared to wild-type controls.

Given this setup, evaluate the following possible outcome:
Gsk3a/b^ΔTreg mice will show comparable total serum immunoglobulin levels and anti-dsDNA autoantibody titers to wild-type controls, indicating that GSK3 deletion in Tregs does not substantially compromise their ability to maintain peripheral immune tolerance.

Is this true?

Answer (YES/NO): NO